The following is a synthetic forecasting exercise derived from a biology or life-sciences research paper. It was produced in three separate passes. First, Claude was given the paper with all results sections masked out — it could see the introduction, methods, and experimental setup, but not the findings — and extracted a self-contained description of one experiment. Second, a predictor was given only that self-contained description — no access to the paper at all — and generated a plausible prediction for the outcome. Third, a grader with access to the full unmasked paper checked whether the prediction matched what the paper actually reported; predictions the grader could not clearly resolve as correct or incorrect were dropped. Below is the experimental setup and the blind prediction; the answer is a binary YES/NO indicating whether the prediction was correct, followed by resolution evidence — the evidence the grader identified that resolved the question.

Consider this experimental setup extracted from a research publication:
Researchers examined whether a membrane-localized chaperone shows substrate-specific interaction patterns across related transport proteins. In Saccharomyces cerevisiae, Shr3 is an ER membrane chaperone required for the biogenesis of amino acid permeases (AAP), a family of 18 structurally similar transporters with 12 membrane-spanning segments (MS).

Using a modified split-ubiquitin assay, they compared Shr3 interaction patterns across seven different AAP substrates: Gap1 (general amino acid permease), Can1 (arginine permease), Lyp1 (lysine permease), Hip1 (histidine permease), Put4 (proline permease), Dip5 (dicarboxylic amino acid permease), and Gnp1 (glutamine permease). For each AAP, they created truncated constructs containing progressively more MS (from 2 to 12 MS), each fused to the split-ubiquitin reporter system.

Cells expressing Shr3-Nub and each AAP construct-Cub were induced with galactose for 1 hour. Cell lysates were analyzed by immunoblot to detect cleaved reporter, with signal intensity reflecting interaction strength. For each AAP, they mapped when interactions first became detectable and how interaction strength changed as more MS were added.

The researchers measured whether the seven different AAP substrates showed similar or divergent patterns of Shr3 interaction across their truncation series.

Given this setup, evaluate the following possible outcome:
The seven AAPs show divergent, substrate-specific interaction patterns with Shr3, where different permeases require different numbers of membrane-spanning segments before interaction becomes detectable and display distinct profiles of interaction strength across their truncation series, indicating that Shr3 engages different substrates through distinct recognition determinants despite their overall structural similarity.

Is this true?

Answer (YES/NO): NO